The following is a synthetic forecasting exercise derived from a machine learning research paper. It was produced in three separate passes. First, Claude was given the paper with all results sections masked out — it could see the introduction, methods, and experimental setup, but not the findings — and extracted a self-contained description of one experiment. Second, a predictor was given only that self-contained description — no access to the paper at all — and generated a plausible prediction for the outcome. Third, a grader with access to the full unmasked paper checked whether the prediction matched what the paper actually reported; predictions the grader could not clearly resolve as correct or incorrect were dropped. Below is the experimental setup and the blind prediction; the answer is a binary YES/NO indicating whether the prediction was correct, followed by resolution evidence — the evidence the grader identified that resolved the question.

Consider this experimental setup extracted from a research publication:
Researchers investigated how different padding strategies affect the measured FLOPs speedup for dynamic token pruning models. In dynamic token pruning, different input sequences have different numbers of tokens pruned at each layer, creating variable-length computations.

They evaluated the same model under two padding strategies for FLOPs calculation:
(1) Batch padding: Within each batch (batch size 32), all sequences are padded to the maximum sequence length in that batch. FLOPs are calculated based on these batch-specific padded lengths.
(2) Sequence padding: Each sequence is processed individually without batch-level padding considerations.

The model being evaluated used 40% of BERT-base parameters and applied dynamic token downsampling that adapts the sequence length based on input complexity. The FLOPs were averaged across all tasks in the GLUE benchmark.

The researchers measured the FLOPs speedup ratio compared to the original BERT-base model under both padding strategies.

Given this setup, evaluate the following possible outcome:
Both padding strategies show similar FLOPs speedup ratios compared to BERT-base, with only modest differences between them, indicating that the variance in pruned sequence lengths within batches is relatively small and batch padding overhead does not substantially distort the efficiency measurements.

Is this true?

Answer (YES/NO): NO